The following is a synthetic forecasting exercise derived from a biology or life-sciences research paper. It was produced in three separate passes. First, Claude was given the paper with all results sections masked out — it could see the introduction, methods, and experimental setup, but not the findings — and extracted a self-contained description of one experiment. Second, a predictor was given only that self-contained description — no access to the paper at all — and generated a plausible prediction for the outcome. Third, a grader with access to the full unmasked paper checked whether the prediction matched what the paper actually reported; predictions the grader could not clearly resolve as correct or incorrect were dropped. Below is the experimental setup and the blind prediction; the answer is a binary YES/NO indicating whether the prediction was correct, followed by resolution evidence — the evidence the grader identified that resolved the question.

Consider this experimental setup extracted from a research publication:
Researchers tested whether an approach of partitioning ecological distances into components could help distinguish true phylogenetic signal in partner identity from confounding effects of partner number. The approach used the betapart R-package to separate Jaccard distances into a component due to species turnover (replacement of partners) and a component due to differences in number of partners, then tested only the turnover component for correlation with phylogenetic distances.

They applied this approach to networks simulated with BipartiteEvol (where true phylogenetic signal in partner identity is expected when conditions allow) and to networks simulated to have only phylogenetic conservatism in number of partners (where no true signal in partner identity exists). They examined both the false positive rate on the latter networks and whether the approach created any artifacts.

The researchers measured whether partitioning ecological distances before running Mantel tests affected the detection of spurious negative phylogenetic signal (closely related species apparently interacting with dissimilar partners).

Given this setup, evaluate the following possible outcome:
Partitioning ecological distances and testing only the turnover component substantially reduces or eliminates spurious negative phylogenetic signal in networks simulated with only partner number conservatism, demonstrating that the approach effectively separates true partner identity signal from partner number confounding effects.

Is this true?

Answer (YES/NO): NO